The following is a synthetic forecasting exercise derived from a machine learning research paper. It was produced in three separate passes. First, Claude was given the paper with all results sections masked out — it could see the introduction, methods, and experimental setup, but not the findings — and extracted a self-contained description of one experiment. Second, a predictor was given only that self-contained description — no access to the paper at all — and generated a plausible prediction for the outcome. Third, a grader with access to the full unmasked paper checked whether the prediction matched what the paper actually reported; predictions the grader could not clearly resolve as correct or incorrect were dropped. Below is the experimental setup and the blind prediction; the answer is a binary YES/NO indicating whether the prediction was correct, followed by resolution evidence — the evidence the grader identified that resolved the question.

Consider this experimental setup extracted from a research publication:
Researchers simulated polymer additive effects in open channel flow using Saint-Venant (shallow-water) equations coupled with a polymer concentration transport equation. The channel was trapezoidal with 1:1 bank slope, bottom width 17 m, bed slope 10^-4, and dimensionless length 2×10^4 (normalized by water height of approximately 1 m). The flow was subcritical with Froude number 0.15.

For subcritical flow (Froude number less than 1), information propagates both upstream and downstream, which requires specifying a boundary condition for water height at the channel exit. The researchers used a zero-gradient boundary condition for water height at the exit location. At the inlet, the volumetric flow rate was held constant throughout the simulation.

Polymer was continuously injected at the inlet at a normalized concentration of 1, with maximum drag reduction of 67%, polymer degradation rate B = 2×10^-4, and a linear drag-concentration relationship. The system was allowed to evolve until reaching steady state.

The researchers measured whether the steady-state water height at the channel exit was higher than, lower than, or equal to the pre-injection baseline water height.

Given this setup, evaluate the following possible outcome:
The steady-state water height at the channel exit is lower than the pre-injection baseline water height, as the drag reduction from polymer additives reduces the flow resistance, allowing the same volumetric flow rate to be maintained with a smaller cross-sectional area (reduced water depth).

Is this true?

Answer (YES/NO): YES